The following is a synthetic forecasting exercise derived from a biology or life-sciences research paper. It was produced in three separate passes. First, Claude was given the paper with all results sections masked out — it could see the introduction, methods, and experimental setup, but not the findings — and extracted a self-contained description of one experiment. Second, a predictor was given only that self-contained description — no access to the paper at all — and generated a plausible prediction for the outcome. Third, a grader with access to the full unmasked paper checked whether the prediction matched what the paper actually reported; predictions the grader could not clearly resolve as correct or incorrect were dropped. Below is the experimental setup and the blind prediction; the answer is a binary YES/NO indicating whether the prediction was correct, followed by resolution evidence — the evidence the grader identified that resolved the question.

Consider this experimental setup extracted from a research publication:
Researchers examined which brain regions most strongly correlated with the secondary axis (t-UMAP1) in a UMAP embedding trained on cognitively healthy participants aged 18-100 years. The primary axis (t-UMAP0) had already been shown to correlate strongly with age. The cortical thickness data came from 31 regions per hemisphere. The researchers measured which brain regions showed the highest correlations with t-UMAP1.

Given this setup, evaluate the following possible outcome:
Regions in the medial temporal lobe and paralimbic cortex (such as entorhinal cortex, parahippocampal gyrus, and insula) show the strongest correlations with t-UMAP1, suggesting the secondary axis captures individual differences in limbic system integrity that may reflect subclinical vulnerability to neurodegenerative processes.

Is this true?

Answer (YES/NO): NO